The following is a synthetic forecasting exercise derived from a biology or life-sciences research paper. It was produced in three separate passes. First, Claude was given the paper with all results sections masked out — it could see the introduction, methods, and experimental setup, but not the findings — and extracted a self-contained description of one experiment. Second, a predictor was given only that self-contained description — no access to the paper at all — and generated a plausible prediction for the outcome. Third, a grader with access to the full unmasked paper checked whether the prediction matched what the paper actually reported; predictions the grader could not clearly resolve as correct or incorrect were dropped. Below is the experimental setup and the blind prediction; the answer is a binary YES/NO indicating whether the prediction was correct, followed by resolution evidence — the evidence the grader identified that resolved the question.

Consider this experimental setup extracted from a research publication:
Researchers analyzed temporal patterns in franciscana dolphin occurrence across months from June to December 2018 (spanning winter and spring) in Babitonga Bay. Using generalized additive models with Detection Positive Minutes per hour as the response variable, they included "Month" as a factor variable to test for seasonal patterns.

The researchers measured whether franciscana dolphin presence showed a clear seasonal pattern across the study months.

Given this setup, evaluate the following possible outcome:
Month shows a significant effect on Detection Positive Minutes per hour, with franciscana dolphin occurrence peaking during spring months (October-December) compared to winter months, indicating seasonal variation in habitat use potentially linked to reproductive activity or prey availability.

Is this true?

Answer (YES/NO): NO